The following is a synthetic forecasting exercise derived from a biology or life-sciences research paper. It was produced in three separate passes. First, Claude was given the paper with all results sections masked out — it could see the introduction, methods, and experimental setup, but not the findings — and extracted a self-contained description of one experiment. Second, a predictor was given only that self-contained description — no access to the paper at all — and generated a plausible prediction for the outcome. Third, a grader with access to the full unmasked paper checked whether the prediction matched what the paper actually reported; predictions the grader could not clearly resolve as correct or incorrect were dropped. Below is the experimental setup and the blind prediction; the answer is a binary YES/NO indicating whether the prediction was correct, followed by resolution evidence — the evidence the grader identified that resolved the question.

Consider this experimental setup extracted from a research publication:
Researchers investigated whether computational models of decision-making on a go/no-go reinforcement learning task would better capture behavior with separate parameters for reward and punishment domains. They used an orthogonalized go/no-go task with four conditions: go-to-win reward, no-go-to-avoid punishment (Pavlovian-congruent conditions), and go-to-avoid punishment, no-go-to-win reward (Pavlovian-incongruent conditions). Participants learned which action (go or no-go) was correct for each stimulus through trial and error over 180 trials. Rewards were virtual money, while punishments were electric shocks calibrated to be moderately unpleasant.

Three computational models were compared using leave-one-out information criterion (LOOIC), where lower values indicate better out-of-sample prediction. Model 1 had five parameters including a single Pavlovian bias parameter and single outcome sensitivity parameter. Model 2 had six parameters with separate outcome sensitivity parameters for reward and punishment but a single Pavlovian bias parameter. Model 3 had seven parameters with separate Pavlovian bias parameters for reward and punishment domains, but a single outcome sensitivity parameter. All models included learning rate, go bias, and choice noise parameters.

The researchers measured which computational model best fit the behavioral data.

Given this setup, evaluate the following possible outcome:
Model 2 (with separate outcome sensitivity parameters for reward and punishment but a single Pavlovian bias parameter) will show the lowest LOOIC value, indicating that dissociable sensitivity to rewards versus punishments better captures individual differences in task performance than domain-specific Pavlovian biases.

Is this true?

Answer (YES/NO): NO